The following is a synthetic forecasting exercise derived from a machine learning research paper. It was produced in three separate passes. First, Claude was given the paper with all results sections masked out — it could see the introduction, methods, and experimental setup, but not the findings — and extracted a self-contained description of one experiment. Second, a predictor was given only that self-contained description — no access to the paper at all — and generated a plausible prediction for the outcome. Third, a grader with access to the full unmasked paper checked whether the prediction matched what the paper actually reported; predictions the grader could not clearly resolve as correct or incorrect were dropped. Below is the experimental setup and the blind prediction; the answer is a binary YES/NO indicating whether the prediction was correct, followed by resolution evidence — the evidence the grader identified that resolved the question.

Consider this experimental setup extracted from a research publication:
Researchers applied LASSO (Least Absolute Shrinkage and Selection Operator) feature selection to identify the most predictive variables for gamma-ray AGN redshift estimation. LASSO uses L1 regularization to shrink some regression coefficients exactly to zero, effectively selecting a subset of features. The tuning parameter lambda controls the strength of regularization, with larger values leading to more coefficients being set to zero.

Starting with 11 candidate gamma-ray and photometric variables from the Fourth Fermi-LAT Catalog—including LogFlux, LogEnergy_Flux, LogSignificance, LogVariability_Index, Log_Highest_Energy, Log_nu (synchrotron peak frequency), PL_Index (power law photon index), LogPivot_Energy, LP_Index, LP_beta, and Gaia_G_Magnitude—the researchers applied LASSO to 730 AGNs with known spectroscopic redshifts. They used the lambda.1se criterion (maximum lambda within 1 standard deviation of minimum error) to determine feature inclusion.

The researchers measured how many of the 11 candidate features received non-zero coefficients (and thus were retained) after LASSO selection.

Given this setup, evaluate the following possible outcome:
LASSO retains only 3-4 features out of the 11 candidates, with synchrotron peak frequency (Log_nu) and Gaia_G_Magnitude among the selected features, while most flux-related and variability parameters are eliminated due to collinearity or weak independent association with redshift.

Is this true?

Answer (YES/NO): NO